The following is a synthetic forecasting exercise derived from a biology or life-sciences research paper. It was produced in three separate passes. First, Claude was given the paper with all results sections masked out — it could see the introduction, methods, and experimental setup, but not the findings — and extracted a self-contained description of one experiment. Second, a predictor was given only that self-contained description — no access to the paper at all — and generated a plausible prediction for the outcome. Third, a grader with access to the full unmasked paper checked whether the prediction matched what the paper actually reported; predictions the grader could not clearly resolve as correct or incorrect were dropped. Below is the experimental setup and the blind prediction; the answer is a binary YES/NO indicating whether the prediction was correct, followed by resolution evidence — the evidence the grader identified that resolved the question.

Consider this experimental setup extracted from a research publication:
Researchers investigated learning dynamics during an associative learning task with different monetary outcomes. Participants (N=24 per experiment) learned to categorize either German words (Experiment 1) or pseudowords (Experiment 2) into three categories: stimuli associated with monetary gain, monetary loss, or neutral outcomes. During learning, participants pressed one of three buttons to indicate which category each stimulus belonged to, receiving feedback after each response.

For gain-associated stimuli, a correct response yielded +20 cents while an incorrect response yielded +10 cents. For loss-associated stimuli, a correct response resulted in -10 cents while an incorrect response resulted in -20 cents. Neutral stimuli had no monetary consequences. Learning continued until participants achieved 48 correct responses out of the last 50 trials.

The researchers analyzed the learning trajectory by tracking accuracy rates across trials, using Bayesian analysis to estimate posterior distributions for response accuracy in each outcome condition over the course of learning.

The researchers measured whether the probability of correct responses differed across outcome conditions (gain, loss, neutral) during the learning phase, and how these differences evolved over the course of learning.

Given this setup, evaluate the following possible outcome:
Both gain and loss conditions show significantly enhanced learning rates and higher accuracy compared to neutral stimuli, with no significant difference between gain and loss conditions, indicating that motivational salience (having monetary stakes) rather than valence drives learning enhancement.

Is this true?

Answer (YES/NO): NO